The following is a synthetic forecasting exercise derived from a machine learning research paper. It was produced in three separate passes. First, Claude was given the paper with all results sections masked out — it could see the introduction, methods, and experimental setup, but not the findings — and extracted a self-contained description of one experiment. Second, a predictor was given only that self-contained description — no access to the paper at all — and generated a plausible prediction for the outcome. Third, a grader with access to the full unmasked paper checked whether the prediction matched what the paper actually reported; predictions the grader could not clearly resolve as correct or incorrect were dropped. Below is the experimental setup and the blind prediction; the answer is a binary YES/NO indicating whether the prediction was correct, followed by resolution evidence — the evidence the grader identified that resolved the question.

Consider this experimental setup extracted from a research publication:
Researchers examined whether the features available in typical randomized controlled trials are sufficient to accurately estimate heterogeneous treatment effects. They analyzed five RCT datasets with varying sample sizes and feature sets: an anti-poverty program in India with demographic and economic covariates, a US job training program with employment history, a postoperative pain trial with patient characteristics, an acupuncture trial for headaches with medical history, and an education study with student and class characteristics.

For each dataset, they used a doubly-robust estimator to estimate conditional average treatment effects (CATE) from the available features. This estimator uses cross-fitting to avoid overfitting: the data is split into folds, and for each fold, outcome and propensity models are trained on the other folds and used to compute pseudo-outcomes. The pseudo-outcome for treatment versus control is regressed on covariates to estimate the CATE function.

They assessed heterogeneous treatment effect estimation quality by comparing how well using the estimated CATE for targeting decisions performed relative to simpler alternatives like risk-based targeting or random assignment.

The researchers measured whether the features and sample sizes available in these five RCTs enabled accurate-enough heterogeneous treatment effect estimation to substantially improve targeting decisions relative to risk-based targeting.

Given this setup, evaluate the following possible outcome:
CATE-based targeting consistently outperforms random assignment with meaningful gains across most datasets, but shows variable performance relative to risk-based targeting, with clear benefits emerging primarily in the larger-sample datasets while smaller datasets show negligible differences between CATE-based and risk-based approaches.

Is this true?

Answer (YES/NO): NO